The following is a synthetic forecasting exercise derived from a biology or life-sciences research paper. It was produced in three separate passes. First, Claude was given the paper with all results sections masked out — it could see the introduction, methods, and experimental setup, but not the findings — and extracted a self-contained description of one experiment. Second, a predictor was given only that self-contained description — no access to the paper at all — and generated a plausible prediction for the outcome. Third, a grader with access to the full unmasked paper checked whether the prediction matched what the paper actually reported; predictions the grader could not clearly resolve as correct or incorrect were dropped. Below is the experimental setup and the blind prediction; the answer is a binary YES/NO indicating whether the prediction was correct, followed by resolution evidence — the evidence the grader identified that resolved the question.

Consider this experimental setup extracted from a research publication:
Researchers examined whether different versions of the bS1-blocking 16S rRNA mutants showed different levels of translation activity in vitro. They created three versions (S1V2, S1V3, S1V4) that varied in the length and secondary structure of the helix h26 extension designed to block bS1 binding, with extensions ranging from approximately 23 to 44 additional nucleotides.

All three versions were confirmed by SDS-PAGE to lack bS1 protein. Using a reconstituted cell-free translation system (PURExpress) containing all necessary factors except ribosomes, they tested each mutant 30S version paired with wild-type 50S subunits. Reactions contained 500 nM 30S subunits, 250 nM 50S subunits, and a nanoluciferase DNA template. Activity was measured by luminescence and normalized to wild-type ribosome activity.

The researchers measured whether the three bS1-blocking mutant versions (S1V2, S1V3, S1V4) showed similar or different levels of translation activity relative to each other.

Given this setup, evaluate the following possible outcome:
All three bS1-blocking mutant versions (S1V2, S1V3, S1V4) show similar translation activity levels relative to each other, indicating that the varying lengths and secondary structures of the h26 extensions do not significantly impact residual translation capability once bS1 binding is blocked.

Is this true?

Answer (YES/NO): NO